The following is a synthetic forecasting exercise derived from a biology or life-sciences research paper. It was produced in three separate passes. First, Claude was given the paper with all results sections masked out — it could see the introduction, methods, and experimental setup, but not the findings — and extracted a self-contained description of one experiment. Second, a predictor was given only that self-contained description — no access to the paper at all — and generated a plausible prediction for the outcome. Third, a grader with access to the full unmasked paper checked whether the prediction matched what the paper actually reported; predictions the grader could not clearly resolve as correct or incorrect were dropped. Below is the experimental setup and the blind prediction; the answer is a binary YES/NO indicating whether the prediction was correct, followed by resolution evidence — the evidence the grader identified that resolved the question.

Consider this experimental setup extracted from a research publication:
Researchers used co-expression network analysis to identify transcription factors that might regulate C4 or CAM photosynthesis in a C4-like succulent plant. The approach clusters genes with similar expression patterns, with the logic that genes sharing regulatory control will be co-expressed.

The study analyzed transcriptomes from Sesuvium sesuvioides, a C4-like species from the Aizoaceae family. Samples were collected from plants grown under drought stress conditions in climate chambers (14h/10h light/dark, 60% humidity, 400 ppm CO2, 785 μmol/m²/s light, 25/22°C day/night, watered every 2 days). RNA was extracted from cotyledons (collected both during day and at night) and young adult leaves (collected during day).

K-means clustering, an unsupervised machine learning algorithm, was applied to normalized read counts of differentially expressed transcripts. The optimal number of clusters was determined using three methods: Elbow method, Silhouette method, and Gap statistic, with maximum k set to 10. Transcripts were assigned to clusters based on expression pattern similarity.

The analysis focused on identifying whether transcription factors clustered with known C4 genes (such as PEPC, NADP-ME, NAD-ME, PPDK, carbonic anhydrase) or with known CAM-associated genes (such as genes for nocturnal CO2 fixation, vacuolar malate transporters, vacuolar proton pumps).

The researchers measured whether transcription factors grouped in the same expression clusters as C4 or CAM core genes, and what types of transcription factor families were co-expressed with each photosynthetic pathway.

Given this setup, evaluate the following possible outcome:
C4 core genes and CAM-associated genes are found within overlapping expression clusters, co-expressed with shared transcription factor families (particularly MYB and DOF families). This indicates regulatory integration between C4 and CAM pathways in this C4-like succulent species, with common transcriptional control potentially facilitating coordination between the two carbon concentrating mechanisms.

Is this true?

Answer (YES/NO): NO